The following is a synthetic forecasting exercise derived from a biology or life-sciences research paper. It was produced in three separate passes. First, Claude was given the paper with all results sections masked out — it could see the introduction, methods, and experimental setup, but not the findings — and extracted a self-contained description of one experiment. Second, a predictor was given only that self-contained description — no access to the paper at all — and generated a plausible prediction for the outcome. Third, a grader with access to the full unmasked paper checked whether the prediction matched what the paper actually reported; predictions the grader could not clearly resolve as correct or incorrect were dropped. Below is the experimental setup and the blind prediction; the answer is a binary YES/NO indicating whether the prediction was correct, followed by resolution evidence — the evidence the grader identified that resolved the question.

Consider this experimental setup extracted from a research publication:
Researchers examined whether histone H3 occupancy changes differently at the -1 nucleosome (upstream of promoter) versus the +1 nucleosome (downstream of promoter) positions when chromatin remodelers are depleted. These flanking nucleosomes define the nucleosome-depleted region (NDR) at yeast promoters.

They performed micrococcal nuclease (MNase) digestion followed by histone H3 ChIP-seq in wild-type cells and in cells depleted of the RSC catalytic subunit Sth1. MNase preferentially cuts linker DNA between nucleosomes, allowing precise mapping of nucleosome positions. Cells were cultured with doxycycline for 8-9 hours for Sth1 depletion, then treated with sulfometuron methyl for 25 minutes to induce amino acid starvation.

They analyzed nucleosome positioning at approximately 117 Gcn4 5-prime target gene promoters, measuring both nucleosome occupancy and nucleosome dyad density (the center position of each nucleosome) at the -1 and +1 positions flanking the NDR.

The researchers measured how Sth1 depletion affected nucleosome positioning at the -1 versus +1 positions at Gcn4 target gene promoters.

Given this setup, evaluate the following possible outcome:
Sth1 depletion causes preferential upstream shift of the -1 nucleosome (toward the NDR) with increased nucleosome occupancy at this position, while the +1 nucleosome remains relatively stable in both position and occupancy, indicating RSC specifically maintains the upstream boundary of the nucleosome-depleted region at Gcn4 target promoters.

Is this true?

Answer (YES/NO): NO